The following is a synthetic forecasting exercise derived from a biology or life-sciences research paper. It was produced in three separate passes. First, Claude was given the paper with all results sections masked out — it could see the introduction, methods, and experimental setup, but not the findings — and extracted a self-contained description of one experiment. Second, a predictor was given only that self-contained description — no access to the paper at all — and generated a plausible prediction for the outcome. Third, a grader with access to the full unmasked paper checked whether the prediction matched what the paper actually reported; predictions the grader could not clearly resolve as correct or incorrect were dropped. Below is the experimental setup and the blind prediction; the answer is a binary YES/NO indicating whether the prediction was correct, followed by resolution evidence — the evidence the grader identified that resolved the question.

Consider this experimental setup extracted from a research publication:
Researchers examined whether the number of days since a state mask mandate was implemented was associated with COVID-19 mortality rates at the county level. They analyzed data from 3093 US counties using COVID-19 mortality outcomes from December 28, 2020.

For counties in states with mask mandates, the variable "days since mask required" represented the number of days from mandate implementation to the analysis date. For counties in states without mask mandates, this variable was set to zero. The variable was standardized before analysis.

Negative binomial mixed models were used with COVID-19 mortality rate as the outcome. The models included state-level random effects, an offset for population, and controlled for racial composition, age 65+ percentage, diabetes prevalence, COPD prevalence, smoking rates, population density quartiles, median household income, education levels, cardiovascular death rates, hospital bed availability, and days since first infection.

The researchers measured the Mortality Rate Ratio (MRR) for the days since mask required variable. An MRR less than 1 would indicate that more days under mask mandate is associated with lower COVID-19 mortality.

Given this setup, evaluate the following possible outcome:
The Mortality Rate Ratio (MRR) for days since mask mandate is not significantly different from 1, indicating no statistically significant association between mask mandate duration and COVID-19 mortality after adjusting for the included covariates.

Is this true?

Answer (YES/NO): YES